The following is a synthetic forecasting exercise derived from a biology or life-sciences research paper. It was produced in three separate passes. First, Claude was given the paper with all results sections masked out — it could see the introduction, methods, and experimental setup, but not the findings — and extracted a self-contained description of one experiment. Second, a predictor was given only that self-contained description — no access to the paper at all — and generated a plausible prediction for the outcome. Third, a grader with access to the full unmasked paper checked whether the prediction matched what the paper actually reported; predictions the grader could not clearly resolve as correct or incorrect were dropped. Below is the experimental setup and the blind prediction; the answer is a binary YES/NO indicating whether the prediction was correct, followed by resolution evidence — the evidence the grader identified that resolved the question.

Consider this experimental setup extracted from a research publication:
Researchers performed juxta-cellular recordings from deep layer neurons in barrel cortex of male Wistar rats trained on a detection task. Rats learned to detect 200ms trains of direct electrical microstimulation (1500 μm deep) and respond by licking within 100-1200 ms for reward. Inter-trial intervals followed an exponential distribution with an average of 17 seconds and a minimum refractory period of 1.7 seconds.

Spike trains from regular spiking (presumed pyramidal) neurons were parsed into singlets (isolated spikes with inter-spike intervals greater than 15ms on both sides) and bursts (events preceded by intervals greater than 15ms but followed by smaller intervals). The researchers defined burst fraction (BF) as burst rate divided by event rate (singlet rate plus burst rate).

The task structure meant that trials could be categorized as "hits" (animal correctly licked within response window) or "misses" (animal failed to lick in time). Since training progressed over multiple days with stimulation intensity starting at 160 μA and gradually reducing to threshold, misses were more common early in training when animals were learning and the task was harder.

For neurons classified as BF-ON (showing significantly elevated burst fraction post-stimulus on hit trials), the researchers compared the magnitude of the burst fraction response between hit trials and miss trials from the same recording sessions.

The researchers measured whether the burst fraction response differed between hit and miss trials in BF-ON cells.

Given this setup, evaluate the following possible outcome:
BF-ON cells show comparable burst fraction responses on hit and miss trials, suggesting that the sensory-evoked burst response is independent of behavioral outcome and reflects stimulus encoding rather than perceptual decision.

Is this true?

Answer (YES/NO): NO